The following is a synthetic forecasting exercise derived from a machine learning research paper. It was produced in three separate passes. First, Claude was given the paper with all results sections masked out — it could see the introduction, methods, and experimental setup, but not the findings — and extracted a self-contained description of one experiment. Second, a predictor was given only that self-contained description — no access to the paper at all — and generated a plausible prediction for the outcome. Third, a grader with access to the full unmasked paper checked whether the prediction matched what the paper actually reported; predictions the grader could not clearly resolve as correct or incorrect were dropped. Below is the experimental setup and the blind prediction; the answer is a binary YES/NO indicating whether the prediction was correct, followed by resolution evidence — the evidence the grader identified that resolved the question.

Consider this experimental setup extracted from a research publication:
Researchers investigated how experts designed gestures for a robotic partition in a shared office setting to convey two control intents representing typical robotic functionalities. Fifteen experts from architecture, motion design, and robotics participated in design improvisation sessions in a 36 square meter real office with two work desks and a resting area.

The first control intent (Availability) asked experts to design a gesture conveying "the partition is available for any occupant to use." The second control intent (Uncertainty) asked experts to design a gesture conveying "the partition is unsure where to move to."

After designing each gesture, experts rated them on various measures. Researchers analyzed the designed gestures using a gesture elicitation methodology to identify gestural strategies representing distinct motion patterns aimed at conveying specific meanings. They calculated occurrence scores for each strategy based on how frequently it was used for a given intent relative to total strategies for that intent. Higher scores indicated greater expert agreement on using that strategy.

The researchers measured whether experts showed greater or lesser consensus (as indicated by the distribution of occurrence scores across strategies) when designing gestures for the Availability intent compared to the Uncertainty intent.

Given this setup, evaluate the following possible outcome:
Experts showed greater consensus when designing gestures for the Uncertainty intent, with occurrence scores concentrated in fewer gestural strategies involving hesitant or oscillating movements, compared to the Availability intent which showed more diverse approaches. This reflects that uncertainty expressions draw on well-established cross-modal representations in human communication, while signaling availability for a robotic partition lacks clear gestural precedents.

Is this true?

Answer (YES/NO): YES